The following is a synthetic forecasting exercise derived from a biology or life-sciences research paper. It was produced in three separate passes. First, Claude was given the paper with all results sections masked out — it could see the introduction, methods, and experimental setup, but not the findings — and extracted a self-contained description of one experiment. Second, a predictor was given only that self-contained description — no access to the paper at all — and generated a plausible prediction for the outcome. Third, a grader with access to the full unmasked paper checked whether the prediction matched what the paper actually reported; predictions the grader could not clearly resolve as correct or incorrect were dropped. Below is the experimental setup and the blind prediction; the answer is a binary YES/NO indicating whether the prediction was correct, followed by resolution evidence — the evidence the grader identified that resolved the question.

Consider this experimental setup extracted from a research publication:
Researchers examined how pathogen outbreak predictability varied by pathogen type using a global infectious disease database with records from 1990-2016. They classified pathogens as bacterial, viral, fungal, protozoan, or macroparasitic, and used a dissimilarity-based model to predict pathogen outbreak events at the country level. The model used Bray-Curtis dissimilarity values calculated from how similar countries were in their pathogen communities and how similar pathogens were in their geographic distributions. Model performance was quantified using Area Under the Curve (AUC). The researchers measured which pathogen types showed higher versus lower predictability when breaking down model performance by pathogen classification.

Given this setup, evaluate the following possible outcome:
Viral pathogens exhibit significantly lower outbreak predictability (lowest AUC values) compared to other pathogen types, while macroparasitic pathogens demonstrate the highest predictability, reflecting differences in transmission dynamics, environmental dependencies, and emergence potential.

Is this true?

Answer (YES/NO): NO